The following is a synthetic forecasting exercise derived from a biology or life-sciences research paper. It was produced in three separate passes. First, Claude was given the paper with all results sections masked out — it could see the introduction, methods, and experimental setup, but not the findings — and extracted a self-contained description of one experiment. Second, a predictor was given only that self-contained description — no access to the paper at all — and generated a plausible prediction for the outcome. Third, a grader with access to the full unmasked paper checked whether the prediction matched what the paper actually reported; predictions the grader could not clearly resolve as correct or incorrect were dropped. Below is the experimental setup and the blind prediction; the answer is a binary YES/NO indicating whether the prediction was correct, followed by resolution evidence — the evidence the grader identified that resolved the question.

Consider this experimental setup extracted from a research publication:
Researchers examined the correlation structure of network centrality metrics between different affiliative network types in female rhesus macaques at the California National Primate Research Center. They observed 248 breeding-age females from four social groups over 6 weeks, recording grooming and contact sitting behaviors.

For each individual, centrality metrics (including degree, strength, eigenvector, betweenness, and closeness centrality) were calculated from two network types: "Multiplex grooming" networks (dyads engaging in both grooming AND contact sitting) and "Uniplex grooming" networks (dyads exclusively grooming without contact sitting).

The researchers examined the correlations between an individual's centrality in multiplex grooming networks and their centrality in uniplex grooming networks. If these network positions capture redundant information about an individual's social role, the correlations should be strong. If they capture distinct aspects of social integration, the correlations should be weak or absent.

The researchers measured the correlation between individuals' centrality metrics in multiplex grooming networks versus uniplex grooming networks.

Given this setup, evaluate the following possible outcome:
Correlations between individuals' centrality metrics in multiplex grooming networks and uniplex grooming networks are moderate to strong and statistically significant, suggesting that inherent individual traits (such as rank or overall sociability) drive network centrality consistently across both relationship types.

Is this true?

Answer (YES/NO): NO